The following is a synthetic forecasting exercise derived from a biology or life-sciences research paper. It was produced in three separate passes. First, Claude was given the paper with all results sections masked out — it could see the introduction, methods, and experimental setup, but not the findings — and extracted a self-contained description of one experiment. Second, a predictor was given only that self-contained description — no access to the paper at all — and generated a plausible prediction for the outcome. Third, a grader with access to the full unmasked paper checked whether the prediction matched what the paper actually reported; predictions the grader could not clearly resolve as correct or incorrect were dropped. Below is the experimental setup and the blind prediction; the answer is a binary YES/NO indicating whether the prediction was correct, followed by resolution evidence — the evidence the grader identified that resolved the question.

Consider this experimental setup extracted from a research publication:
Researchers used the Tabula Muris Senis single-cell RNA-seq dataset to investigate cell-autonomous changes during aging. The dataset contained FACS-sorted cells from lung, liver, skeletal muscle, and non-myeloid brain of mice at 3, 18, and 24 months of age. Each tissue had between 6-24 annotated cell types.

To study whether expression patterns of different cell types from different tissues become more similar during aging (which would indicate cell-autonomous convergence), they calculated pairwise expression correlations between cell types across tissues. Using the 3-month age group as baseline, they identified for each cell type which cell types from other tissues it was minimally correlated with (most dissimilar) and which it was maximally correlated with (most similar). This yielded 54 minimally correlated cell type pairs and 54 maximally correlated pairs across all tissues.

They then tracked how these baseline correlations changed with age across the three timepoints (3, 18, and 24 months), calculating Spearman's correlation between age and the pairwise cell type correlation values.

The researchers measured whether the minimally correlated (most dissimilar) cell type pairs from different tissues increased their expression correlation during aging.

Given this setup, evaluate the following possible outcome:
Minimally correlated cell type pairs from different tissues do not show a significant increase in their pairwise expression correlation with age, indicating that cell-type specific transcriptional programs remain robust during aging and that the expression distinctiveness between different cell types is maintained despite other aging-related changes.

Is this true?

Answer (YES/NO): NO